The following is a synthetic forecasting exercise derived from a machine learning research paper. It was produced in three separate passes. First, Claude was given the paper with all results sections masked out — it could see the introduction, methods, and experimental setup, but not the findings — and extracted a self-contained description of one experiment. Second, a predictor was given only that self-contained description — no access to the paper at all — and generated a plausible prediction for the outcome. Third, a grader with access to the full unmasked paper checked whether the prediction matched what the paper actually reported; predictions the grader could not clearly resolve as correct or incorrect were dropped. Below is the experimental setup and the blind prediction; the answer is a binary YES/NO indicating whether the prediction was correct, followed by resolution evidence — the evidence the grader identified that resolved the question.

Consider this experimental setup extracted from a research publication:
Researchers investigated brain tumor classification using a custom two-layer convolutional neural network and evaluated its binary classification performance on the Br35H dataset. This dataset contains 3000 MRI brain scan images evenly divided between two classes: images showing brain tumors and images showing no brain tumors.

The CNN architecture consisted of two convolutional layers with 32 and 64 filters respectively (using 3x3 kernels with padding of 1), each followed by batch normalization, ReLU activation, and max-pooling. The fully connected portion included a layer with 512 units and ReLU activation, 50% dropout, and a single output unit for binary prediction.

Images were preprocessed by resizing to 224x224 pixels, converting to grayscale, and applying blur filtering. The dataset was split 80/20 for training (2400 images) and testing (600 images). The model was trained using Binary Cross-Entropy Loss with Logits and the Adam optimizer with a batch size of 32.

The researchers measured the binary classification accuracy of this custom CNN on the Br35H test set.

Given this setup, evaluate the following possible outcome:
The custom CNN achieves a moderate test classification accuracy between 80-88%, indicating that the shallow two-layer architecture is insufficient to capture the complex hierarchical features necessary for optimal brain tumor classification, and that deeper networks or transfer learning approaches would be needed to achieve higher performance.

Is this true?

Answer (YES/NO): NO